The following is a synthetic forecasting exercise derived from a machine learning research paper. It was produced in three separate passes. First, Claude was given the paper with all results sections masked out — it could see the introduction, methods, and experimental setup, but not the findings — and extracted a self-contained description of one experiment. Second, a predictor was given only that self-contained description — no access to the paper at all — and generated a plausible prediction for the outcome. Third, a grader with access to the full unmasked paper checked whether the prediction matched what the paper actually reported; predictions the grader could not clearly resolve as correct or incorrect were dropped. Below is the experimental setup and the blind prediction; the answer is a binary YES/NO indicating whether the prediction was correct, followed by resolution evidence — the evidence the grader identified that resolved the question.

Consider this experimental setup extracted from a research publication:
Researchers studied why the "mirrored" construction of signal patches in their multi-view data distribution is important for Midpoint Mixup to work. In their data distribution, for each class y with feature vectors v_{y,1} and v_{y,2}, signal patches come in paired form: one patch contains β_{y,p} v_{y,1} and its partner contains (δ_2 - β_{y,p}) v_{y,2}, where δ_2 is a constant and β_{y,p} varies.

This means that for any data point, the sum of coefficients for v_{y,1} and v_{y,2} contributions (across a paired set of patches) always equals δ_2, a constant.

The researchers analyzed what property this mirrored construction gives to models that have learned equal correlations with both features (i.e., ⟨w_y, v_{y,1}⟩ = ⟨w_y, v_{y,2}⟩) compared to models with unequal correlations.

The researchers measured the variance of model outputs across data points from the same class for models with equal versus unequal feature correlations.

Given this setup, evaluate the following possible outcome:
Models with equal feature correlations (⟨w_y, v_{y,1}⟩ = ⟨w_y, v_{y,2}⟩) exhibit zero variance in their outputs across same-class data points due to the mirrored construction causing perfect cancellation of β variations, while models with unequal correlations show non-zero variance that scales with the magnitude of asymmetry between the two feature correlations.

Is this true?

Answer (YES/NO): NO